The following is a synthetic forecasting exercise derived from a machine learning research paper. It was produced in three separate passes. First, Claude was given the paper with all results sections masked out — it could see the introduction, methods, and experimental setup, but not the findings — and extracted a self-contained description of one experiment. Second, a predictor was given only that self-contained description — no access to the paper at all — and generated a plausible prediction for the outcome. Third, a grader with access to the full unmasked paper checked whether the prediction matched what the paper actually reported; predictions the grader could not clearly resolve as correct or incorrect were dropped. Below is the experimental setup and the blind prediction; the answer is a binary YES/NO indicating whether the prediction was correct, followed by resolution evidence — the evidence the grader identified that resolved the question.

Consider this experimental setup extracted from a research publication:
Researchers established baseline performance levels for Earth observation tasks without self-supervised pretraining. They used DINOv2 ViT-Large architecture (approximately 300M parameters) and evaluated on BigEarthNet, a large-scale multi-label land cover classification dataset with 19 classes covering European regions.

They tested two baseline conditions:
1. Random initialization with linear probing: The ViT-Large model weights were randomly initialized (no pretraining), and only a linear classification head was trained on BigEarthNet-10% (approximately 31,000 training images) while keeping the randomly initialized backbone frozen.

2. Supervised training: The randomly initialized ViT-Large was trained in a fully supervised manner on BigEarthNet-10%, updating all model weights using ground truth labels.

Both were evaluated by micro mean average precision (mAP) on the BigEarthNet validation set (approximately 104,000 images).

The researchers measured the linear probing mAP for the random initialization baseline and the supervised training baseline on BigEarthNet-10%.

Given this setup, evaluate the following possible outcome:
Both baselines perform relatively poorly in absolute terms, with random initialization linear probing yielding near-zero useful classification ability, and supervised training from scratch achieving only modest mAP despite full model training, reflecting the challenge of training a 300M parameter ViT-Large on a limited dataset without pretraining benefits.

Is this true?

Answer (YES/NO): NO